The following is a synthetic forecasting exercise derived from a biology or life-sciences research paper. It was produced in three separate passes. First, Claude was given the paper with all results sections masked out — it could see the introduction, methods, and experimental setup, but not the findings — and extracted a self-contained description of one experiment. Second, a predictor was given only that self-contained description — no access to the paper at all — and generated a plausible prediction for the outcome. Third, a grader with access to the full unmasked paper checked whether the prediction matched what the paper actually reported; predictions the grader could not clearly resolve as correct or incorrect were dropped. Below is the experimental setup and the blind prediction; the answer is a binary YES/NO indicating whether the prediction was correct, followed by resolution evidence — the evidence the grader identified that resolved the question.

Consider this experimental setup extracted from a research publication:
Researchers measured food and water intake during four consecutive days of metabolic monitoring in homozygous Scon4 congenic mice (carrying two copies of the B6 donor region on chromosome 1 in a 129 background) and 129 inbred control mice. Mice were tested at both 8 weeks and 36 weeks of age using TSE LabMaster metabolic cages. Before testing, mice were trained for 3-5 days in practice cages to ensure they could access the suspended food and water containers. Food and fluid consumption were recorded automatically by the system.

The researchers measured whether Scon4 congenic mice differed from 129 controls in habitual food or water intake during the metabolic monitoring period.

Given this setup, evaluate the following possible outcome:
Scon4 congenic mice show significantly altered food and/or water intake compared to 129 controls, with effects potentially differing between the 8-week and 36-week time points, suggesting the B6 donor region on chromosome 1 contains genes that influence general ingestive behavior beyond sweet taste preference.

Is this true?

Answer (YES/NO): NO